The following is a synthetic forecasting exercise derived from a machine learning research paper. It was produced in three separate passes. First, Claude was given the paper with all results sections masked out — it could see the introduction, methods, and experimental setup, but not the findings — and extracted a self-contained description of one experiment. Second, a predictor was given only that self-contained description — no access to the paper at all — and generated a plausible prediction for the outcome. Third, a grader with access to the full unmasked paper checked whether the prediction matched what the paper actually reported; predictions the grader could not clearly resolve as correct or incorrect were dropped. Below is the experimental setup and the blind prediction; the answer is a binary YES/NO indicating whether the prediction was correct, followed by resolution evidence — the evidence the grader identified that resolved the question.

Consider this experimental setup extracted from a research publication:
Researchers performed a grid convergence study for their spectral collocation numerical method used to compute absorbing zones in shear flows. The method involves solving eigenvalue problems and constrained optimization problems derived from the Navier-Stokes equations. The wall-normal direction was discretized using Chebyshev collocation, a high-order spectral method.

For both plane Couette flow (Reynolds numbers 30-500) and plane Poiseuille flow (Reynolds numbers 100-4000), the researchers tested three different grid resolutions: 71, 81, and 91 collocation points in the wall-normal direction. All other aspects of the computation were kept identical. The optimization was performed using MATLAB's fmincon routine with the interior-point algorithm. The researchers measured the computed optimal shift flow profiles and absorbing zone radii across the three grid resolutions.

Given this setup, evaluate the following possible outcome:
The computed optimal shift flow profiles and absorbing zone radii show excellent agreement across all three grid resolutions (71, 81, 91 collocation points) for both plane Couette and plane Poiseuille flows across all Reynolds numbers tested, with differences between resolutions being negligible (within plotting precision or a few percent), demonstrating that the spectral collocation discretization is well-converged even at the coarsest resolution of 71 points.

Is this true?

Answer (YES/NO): YES